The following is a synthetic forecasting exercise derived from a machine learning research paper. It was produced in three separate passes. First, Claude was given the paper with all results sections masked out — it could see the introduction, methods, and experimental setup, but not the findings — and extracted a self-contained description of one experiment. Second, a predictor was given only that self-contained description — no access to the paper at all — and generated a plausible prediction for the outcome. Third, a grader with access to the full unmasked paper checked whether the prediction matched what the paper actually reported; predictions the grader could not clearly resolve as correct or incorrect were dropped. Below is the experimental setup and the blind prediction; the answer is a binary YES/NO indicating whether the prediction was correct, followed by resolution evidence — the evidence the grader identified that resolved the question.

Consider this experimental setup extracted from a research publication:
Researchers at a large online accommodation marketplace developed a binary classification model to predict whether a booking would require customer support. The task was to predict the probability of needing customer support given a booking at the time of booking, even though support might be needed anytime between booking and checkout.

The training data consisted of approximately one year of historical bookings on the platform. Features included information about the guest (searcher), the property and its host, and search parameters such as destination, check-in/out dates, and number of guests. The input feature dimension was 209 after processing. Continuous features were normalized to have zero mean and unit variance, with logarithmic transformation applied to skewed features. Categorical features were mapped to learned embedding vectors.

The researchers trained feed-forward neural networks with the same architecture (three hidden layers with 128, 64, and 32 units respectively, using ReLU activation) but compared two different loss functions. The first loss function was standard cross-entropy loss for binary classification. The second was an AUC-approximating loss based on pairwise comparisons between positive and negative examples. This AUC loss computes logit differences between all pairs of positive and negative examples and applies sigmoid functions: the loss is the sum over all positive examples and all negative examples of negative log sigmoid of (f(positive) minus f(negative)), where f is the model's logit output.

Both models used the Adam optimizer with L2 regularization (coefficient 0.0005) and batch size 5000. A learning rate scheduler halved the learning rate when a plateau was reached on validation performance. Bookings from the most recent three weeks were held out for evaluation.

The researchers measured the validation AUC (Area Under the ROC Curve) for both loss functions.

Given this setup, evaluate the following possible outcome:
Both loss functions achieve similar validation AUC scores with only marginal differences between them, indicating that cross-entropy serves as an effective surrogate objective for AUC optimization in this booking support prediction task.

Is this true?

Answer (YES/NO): NO